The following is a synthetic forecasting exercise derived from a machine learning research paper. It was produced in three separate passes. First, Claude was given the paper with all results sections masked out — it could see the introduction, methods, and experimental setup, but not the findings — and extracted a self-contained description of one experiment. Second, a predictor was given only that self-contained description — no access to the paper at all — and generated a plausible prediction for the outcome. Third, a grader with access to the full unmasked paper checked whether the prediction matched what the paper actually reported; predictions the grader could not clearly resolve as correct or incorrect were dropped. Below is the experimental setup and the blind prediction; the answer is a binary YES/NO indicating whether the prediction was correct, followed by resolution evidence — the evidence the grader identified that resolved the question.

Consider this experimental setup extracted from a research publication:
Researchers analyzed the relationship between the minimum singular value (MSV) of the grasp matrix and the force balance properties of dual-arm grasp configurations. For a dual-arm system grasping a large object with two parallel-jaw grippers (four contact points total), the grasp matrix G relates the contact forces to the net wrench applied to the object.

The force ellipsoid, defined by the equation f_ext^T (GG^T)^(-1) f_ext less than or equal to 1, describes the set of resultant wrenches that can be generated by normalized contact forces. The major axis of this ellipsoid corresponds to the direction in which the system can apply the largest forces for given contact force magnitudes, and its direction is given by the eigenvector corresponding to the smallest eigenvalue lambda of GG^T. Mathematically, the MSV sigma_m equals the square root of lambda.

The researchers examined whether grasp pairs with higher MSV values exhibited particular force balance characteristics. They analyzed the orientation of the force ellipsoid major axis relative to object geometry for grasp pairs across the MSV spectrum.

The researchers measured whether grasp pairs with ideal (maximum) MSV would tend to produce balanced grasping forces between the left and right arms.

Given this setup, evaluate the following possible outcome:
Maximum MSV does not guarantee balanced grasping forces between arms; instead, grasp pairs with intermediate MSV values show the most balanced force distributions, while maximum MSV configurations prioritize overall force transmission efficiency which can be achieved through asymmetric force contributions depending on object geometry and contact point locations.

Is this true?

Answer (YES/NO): NO